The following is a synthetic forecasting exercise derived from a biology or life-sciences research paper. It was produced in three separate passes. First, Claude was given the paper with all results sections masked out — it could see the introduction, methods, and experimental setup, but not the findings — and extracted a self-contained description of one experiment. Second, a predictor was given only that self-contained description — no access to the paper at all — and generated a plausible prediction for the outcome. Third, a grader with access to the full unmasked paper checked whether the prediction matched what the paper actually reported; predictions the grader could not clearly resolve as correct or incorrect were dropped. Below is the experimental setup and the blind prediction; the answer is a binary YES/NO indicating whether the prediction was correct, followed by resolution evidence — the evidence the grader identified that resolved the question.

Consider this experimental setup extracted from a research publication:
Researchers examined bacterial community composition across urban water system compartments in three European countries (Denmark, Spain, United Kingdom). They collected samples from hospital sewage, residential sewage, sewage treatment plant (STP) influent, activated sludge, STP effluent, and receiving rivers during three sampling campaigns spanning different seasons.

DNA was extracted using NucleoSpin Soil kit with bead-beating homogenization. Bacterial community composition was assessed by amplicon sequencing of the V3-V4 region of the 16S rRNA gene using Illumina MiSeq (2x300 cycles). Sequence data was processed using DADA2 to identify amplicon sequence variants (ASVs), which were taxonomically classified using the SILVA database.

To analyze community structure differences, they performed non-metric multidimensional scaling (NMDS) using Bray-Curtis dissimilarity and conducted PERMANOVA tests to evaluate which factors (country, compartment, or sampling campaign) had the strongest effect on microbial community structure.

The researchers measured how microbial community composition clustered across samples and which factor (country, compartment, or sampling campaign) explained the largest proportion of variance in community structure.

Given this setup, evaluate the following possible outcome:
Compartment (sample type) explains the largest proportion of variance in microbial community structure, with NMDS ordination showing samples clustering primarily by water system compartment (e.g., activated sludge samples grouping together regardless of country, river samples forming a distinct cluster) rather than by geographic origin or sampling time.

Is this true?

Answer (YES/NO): YES